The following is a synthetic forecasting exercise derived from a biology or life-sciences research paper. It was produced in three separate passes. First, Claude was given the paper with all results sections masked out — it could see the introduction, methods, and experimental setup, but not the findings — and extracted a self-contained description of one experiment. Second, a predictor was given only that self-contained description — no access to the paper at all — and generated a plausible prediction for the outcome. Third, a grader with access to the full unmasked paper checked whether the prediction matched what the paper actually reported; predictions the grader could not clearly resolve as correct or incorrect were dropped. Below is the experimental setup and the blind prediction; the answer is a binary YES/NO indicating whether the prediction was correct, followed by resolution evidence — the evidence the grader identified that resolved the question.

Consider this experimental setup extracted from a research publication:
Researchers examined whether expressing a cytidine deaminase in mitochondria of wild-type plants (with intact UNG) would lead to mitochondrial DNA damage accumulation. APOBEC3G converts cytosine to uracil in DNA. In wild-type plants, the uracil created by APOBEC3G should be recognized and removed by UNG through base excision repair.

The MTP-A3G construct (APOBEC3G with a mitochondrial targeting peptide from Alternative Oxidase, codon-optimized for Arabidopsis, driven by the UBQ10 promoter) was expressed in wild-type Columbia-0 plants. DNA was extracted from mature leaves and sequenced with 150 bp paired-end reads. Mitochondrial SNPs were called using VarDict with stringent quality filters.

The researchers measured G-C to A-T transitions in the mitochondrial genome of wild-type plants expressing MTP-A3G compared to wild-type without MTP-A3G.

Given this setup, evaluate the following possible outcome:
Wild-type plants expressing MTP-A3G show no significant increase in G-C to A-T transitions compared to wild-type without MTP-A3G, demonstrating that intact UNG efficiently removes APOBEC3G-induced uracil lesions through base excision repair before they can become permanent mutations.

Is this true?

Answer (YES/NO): NO